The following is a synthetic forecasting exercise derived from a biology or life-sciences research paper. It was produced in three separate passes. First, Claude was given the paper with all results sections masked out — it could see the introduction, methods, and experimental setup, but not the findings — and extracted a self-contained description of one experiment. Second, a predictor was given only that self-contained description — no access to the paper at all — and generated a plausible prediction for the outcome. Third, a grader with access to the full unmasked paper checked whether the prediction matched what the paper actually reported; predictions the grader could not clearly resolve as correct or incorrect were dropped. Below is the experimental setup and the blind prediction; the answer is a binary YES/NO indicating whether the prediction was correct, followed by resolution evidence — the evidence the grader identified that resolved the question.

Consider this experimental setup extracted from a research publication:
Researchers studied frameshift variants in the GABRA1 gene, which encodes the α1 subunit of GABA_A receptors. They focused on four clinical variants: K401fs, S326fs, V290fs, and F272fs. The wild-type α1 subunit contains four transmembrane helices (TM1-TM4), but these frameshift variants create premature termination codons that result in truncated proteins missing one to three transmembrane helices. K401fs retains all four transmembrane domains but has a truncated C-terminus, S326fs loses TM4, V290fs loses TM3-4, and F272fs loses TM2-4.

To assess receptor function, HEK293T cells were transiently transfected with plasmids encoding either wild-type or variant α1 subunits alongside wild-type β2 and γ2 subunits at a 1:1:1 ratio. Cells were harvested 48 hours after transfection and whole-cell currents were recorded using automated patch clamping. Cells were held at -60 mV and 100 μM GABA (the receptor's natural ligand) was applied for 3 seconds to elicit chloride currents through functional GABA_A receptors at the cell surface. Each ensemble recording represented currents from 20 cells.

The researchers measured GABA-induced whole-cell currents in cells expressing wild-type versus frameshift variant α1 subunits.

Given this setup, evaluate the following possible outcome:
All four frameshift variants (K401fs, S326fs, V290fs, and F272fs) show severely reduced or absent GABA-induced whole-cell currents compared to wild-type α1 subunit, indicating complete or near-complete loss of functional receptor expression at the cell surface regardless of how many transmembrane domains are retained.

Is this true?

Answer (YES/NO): YES